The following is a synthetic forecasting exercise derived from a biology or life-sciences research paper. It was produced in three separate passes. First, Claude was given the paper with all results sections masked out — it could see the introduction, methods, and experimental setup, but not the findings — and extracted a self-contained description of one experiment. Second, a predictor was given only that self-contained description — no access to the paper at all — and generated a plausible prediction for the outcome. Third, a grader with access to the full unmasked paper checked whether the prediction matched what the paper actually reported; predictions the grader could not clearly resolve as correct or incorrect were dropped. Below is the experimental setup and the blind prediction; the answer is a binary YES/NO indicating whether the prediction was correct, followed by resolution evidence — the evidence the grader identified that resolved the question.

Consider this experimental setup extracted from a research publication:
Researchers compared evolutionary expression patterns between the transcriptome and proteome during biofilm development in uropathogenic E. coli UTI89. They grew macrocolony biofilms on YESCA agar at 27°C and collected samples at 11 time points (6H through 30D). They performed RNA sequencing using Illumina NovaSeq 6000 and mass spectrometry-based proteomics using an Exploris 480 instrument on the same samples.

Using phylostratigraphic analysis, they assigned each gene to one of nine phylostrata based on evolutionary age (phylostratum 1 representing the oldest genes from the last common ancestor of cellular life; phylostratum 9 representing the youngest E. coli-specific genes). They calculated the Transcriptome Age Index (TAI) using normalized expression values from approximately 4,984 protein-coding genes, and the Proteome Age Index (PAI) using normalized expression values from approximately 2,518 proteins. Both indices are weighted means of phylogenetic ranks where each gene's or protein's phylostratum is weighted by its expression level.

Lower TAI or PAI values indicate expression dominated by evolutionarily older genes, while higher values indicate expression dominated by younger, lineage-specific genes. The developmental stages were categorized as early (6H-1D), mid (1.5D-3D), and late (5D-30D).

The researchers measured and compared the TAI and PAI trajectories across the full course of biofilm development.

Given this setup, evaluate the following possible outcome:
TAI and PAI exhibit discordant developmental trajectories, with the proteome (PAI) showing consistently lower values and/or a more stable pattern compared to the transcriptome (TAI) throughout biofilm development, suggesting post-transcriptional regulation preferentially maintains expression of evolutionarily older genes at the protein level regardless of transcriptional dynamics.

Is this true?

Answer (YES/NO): NO